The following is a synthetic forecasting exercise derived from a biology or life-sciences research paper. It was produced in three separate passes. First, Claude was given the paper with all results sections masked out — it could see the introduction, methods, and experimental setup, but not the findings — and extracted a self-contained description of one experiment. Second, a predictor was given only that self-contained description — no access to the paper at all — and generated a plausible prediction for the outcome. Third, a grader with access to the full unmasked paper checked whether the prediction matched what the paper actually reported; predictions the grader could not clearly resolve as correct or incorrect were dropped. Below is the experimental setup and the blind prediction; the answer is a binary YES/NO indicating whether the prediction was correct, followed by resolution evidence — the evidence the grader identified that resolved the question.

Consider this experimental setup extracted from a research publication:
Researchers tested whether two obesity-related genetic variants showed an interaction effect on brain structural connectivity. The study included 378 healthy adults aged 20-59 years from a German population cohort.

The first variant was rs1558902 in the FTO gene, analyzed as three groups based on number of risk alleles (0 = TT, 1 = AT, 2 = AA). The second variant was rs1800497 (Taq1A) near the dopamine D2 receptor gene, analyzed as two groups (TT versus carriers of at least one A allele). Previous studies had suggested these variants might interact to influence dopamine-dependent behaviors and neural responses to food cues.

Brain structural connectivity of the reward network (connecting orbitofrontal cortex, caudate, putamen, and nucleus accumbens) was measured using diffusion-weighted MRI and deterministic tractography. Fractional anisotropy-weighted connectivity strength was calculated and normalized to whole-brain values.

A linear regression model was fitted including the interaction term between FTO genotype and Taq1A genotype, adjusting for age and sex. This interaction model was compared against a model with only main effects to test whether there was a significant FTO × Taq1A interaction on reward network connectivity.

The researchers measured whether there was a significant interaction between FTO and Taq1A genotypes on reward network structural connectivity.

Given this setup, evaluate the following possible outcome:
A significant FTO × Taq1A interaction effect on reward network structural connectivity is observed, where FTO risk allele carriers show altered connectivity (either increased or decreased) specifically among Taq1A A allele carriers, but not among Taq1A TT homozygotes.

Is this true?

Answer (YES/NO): NO